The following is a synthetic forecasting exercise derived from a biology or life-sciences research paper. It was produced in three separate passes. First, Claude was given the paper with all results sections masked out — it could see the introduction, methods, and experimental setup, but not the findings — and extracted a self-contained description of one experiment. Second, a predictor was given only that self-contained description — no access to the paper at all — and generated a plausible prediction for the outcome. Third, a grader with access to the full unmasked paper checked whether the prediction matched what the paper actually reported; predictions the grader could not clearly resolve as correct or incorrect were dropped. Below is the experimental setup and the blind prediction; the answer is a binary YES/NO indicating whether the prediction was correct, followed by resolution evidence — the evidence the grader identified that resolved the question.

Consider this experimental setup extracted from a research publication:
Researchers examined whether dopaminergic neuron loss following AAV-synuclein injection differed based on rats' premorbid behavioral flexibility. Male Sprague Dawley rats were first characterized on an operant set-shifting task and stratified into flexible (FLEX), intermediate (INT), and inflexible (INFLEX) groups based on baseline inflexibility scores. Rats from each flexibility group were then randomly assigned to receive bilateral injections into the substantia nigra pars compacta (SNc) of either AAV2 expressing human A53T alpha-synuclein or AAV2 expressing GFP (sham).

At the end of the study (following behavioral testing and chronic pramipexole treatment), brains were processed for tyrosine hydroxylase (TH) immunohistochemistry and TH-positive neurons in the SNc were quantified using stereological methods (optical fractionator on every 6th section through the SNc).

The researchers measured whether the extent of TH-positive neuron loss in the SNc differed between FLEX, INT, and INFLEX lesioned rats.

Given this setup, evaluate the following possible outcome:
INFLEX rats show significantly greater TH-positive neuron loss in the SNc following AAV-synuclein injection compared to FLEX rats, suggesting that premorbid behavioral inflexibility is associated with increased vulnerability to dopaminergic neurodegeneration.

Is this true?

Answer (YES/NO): NO